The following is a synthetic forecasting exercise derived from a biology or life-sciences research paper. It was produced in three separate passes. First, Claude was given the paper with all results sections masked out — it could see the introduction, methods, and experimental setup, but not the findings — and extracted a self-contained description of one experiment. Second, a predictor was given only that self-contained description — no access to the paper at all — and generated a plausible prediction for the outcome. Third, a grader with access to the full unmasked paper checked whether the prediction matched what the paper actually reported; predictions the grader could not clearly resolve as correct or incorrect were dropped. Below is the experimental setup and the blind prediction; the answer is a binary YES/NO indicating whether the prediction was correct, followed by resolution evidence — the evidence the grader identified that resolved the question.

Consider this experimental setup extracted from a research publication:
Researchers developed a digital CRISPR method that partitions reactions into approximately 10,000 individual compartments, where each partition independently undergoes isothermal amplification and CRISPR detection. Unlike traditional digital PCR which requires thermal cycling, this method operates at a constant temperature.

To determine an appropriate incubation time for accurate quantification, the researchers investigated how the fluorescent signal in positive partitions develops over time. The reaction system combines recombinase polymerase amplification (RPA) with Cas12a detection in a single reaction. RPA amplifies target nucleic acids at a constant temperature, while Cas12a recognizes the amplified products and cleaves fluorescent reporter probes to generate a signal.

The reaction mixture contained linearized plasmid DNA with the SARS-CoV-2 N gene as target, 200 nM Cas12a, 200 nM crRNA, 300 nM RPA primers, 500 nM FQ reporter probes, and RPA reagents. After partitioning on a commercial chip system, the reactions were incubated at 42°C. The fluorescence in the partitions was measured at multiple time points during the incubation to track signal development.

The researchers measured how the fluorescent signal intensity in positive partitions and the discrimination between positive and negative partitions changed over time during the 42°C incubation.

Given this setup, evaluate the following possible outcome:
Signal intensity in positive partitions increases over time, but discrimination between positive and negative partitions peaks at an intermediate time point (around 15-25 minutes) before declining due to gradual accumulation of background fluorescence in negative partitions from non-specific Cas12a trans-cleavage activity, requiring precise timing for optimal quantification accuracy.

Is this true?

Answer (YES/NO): NO